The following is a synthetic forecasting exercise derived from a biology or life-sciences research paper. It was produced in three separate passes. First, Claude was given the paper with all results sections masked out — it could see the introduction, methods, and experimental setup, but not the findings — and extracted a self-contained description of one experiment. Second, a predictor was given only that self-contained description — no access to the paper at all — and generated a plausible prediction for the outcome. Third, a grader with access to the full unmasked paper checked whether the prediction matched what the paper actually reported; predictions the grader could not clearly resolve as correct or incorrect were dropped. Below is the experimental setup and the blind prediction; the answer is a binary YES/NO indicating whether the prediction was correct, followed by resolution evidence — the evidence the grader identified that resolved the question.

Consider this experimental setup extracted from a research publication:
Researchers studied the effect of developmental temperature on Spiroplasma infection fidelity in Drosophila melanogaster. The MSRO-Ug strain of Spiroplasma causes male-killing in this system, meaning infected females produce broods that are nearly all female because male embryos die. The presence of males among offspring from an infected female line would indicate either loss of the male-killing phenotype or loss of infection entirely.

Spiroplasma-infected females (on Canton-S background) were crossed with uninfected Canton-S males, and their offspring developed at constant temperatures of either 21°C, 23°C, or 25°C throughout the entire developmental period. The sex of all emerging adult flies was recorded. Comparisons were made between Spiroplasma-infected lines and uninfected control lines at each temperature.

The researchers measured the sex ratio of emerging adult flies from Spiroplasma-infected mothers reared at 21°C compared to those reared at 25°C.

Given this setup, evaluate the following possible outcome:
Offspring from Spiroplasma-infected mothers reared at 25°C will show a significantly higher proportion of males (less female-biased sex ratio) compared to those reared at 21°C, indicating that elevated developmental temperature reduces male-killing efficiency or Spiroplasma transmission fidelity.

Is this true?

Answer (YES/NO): NO